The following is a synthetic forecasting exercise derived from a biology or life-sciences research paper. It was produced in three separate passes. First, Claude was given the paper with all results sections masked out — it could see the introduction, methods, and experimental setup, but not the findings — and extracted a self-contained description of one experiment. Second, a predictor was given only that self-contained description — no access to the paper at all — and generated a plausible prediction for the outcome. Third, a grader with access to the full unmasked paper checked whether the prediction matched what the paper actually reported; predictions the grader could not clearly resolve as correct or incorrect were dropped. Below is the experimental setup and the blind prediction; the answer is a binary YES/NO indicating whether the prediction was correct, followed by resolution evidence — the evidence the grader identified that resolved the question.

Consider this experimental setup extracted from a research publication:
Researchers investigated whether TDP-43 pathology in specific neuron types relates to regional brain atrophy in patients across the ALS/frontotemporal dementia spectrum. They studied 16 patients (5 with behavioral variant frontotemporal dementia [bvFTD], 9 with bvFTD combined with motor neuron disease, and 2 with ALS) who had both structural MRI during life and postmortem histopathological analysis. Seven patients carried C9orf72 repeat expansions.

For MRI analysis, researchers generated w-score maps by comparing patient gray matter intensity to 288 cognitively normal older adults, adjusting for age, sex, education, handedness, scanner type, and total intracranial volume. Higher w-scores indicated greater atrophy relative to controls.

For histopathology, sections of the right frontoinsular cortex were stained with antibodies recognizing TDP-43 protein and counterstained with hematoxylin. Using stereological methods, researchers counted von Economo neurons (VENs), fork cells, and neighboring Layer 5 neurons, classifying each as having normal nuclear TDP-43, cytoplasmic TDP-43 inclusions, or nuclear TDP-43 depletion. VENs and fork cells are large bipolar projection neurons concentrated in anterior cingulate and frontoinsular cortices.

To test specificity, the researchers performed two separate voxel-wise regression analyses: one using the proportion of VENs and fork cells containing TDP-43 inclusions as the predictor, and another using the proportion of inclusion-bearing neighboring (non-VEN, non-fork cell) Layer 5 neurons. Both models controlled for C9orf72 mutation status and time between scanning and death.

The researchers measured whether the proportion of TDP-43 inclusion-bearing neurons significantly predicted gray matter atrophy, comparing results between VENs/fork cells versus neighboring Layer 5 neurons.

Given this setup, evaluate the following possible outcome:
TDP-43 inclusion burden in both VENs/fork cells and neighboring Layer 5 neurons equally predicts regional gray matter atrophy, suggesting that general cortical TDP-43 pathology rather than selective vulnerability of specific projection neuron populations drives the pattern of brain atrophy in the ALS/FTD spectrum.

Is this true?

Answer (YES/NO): NO